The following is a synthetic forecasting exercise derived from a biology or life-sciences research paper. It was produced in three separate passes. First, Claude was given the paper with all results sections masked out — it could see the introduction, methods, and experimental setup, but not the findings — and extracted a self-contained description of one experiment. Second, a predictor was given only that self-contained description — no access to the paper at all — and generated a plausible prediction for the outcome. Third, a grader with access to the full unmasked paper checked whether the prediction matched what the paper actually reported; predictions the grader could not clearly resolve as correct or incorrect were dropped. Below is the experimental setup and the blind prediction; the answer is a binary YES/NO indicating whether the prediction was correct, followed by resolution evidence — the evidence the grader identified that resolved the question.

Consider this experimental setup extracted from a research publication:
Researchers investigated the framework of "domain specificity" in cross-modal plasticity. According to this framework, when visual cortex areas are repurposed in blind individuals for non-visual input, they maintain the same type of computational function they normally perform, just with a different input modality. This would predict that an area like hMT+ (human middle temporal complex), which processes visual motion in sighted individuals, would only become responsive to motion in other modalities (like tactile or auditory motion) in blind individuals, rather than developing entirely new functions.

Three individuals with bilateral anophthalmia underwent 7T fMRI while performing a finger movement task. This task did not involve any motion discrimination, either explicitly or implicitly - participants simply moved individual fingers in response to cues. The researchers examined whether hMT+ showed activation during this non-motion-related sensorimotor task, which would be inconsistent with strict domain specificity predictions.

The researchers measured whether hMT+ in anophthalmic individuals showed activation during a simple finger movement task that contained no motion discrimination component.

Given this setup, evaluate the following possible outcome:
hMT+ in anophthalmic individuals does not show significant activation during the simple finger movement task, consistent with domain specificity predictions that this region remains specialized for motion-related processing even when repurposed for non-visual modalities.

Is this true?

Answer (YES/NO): NO